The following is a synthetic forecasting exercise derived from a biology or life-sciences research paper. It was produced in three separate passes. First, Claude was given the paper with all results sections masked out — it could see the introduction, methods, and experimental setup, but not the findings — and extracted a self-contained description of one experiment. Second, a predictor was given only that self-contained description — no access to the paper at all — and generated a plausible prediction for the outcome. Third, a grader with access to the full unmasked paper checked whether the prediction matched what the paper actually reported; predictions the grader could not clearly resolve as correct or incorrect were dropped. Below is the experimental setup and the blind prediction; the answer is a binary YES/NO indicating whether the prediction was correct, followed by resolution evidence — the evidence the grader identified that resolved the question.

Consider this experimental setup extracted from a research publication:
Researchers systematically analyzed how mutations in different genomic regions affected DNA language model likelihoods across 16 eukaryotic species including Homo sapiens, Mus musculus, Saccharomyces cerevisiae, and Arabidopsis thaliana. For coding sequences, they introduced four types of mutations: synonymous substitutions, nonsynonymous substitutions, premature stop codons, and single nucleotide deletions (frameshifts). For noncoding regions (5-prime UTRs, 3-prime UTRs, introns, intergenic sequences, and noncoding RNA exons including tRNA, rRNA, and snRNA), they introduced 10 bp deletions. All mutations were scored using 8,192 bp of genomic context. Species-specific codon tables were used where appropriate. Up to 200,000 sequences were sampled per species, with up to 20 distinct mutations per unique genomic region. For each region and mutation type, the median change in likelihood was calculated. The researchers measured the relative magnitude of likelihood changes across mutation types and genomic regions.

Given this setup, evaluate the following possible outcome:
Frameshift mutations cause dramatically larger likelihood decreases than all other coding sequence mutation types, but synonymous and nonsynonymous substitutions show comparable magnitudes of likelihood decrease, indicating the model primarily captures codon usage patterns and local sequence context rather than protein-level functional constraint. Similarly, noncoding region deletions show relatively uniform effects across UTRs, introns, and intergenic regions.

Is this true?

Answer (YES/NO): NO